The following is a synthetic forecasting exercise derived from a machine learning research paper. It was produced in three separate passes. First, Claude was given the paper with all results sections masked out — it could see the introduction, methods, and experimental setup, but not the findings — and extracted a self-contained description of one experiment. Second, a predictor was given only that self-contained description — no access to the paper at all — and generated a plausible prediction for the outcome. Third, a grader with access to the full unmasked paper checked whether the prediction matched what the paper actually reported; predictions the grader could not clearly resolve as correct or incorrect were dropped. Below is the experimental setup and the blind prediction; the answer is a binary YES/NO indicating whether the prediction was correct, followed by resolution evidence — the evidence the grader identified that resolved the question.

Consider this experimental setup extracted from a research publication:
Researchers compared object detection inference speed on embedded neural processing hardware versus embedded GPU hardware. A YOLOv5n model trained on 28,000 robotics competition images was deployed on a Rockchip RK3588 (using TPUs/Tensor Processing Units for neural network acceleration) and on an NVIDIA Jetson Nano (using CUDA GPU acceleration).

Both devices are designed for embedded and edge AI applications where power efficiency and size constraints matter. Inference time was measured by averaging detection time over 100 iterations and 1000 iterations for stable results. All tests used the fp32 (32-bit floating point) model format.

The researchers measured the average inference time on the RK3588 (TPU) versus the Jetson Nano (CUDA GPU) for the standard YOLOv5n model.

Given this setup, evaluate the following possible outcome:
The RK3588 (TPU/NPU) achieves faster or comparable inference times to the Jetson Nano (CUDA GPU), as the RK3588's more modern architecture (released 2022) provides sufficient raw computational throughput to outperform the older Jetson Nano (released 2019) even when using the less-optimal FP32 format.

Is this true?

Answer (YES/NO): NO